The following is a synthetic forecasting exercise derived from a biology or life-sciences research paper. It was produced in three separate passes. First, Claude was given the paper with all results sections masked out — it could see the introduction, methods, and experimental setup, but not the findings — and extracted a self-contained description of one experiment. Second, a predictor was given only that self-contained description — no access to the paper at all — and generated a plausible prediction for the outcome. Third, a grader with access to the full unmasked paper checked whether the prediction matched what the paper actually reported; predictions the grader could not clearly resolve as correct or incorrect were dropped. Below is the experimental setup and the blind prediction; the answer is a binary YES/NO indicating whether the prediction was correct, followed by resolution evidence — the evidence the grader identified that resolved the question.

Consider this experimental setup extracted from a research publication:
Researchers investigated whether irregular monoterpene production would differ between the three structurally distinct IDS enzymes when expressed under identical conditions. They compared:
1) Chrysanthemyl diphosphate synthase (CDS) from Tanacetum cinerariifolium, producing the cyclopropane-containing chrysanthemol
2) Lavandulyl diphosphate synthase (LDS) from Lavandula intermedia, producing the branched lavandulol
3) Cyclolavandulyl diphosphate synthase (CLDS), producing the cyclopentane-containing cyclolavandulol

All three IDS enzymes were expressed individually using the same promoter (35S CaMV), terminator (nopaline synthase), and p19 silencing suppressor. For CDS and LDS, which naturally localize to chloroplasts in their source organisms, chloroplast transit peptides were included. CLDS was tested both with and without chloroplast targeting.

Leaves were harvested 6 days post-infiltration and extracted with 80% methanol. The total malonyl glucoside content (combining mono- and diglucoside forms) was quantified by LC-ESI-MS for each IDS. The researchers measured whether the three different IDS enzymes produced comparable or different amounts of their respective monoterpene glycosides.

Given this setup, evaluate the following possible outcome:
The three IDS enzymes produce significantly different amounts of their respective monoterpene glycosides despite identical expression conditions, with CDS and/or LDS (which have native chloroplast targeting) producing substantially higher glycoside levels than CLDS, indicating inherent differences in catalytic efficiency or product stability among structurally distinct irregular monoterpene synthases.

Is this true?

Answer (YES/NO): NO